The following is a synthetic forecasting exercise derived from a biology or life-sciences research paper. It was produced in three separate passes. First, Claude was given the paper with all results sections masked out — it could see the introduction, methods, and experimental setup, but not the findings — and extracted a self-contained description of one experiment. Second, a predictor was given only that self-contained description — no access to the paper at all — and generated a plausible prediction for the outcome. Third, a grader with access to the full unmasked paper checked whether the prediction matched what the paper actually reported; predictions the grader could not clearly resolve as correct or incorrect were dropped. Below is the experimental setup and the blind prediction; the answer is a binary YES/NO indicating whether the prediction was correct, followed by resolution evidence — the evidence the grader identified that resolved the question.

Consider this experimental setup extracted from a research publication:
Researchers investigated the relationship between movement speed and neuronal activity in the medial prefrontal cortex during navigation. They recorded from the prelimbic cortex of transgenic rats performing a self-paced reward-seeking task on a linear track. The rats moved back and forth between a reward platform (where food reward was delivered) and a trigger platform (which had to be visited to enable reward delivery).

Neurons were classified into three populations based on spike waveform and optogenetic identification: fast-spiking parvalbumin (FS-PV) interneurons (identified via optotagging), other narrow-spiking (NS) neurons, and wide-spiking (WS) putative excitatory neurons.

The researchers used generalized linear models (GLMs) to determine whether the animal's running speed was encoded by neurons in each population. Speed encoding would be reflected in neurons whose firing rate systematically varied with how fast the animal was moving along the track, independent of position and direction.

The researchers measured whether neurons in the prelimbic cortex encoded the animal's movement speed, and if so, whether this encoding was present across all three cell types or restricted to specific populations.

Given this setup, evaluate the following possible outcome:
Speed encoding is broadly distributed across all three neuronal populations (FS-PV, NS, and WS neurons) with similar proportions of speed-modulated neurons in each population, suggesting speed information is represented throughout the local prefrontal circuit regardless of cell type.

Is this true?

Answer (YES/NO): YES